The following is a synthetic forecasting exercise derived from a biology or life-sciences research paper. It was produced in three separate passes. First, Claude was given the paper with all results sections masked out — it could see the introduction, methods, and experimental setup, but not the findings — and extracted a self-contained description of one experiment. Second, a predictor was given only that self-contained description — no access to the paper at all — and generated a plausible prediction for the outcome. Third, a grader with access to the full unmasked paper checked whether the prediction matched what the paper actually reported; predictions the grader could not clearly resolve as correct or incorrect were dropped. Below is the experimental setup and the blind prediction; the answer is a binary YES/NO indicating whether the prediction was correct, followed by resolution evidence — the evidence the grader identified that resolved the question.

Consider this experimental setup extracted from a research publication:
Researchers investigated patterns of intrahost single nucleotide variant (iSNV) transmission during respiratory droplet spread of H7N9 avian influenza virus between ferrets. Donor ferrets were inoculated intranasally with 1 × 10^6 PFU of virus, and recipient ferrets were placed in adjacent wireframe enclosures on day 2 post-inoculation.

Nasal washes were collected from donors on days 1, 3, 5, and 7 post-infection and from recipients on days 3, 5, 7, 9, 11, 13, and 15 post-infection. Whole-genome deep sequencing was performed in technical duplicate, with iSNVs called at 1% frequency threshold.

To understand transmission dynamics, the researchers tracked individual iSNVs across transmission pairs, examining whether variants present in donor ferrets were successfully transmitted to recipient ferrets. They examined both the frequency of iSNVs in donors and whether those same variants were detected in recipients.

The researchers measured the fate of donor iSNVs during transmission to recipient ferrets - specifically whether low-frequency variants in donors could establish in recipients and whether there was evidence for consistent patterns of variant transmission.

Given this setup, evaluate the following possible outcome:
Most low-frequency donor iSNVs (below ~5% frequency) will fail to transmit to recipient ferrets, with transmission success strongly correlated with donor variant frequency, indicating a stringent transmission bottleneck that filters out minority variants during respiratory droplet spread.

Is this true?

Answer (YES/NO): NO